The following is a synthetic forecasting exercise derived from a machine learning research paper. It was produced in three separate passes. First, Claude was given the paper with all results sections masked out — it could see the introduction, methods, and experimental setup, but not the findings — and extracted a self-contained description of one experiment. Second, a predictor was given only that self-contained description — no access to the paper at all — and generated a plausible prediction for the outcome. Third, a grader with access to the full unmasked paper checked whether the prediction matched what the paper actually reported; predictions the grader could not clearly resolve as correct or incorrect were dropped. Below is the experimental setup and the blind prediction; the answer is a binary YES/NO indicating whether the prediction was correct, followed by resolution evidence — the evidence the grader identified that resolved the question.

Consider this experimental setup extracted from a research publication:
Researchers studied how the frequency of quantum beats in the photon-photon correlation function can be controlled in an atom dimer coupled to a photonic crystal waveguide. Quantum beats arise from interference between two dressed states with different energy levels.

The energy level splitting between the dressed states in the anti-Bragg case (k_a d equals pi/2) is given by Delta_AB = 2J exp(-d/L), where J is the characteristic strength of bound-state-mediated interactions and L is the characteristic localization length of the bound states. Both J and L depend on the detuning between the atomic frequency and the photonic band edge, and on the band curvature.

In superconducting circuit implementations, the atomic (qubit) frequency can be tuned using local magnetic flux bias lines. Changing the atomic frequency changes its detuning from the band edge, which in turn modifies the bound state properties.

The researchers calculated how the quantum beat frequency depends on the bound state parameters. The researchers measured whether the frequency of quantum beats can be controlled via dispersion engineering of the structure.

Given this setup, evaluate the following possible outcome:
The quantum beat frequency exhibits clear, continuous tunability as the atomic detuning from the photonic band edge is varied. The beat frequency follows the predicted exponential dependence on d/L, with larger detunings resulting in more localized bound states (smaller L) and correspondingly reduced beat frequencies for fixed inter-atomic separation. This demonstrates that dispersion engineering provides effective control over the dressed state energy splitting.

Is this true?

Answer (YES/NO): NO